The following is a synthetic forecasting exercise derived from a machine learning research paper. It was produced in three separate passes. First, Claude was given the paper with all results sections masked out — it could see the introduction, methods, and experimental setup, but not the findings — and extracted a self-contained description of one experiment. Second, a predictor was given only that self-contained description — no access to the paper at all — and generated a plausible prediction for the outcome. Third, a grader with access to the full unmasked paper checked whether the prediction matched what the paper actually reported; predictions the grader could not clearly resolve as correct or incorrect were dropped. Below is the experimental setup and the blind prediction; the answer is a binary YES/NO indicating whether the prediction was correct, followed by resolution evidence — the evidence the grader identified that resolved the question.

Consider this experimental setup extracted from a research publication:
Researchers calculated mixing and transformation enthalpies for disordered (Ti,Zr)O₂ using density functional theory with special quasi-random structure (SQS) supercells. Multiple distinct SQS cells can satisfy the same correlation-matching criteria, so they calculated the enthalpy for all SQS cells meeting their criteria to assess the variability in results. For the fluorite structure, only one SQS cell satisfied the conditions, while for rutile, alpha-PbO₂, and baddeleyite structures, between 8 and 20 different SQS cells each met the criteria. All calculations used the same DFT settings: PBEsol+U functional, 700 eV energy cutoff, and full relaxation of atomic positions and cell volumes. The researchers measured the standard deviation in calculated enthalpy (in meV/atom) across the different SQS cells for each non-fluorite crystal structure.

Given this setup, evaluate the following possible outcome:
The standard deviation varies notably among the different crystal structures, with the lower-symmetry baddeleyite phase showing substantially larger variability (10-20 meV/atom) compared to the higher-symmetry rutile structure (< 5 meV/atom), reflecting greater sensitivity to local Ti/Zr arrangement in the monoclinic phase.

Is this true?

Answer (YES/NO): NO